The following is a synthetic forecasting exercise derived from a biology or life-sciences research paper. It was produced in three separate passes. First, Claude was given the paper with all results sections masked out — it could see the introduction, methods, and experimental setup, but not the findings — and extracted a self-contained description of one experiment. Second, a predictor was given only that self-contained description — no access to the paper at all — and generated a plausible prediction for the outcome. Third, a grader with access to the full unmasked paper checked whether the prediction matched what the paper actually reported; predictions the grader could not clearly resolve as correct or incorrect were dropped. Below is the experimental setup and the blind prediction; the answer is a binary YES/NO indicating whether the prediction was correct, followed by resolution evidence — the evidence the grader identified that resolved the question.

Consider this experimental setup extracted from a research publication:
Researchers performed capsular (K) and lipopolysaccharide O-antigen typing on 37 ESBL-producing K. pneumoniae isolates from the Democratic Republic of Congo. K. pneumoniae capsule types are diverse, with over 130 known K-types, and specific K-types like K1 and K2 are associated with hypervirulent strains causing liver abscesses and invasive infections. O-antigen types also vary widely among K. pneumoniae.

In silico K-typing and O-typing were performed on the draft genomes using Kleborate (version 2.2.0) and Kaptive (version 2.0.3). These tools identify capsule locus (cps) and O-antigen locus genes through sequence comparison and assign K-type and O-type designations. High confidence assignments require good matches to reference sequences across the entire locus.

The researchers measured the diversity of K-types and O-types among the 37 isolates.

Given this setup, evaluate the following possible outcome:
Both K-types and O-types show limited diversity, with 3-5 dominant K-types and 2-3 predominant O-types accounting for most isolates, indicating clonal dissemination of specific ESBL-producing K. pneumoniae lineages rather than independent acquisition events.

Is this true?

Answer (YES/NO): NO